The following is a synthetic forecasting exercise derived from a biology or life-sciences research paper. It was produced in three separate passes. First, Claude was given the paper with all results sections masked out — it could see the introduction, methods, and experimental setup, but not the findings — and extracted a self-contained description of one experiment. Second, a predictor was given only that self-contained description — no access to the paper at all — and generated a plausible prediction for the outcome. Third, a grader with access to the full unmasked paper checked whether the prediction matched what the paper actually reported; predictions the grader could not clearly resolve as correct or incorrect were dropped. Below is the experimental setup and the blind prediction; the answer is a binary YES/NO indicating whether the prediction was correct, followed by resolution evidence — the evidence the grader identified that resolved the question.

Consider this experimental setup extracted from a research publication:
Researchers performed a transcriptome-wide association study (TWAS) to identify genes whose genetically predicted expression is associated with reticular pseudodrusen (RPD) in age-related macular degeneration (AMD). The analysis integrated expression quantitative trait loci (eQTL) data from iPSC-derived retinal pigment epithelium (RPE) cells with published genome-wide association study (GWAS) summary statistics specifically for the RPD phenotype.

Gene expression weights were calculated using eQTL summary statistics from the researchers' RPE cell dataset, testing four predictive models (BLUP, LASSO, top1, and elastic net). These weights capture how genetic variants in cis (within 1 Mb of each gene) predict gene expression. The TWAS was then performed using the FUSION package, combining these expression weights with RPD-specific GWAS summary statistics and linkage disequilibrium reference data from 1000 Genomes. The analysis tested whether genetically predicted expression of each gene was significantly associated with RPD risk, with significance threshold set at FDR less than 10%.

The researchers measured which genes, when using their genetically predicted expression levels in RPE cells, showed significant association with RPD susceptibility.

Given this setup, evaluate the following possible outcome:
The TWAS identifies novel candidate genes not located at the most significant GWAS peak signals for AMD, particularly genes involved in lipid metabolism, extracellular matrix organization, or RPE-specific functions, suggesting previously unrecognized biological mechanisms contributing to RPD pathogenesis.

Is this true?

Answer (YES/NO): YES